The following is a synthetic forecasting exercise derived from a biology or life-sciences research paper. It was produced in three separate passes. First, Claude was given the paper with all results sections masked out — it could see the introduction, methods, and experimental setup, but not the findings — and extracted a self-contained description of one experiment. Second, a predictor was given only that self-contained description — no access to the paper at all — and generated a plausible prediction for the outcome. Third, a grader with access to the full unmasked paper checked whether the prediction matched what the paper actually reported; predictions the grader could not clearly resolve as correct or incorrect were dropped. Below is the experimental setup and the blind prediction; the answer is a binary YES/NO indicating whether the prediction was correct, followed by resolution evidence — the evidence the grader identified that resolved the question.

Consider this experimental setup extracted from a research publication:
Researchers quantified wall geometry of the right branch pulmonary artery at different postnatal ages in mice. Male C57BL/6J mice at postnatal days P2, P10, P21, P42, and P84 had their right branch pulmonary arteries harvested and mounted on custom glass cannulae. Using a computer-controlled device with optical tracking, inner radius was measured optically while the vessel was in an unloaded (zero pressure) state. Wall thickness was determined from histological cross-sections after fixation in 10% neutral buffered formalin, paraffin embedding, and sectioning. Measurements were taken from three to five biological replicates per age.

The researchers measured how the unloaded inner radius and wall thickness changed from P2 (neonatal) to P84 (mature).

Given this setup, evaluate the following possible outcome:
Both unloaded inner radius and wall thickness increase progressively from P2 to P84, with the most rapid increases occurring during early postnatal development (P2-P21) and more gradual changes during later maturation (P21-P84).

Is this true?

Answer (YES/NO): NO